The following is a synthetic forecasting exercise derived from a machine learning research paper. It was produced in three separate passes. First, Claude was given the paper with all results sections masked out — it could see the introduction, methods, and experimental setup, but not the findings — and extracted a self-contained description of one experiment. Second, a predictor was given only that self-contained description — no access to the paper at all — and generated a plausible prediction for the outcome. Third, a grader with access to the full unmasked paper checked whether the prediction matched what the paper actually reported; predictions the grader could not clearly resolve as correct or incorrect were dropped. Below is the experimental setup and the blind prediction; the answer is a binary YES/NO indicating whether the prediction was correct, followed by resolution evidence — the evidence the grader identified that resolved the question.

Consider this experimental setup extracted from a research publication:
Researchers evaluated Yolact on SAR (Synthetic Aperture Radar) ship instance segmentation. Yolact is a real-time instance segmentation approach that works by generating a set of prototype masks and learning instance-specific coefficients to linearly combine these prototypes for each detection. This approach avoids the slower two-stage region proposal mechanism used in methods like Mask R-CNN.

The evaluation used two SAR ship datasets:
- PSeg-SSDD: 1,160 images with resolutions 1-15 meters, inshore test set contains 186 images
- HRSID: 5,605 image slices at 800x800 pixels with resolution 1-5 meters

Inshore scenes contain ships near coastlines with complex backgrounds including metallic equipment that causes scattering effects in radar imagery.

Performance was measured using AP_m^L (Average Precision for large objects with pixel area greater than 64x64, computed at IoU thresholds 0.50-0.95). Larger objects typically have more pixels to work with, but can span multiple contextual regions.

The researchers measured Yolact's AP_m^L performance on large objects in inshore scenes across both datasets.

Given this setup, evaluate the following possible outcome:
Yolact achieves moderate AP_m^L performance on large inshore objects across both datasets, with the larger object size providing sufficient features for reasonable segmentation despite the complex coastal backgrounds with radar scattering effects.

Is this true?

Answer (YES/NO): NO